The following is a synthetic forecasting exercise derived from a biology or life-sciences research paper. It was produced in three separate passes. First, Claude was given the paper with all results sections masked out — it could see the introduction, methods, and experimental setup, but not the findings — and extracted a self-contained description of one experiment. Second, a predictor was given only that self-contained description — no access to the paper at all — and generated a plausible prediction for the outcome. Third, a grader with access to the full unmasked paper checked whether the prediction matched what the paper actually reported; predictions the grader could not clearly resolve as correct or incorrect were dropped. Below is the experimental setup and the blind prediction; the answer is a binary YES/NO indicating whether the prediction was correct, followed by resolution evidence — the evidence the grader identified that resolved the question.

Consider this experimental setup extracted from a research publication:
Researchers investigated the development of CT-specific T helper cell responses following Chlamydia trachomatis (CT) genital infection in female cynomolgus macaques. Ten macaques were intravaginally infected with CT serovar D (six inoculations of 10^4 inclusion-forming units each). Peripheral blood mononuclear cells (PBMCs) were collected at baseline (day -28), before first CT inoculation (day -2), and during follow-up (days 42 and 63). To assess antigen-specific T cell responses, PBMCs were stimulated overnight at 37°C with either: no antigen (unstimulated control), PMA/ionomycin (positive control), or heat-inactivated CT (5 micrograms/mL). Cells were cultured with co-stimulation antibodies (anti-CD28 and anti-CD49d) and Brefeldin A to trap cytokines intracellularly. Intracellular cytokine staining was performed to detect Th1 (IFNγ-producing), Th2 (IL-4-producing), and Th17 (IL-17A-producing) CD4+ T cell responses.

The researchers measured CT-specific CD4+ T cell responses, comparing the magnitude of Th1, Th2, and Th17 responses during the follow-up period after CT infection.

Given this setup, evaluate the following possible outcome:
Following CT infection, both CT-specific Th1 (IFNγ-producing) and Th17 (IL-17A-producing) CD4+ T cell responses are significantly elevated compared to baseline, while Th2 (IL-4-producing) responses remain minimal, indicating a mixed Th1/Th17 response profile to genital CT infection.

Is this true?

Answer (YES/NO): NO